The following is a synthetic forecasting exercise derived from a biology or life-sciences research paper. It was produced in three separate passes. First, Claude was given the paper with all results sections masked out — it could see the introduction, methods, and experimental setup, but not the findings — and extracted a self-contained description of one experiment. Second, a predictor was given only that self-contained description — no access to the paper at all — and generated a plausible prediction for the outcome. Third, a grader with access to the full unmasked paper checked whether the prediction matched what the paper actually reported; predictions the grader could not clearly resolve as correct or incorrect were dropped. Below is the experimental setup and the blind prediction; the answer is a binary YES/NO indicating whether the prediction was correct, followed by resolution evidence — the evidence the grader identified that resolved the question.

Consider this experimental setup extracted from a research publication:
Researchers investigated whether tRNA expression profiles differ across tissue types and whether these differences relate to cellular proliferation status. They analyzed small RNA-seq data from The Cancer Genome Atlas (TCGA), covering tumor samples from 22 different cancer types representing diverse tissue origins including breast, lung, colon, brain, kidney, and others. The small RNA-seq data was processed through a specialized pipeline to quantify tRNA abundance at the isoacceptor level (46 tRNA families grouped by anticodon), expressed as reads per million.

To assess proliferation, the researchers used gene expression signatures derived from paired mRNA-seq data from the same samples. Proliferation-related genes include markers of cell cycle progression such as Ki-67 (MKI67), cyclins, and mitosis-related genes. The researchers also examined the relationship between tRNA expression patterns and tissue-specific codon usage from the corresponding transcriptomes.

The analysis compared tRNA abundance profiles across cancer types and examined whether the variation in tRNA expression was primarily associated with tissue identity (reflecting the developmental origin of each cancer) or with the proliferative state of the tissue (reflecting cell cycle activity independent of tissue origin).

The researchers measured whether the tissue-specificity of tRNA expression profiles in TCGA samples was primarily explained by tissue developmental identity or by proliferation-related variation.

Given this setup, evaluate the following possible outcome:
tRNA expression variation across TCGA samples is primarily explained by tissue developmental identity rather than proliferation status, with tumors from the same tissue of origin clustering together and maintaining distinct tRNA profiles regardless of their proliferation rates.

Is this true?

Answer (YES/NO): NO